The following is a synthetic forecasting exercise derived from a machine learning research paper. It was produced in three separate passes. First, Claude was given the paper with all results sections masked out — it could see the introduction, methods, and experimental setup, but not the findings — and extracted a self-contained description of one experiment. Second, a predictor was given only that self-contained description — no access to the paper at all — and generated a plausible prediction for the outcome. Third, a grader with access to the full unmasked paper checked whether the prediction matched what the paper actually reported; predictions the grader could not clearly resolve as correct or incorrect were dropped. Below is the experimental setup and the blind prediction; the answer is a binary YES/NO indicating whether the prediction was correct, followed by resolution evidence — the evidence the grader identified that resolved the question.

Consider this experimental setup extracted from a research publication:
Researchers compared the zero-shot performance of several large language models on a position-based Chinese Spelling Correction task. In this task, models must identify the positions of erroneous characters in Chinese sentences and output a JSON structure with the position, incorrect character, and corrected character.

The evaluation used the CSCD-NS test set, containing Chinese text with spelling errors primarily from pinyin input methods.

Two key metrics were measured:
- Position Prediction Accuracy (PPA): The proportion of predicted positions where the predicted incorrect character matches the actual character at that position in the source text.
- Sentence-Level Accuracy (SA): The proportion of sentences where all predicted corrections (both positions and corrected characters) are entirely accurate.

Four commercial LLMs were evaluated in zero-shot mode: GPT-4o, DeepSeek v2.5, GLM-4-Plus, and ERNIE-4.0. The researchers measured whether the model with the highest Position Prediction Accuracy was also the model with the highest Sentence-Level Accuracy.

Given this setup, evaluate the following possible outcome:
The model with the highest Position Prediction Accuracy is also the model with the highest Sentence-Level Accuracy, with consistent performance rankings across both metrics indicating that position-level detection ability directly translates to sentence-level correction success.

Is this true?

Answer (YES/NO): NO